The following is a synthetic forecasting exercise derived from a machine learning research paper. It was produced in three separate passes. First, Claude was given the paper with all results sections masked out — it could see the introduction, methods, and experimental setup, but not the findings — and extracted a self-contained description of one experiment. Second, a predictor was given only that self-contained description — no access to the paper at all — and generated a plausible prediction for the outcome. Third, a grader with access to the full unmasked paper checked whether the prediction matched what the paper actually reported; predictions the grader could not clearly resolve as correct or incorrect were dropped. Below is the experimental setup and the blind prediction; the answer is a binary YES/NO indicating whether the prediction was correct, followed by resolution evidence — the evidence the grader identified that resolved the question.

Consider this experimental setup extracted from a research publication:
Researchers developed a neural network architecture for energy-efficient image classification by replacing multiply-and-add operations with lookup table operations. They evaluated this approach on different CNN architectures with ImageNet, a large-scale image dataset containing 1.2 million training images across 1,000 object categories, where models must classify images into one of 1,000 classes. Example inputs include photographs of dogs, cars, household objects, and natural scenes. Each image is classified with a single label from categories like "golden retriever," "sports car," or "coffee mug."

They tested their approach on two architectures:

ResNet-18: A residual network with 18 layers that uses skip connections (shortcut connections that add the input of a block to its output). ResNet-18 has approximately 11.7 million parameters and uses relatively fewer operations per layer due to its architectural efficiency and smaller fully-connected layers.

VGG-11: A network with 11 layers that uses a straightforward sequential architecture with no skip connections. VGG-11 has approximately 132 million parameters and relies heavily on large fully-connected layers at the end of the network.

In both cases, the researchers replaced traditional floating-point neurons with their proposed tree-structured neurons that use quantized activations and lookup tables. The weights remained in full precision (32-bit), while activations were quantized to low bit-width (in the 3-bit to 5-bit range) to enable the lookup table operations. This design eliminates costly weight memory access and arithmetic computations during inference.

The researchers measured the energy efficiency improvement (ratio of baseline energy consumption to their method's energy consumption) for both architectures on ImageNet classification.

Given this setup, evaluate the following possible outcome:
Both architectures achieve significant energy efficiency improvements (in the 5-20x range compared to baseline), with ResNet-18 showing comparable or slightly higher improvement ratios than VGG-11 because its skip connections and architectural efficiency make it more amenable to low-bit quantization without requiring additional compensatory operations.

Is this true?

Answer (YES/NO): NO